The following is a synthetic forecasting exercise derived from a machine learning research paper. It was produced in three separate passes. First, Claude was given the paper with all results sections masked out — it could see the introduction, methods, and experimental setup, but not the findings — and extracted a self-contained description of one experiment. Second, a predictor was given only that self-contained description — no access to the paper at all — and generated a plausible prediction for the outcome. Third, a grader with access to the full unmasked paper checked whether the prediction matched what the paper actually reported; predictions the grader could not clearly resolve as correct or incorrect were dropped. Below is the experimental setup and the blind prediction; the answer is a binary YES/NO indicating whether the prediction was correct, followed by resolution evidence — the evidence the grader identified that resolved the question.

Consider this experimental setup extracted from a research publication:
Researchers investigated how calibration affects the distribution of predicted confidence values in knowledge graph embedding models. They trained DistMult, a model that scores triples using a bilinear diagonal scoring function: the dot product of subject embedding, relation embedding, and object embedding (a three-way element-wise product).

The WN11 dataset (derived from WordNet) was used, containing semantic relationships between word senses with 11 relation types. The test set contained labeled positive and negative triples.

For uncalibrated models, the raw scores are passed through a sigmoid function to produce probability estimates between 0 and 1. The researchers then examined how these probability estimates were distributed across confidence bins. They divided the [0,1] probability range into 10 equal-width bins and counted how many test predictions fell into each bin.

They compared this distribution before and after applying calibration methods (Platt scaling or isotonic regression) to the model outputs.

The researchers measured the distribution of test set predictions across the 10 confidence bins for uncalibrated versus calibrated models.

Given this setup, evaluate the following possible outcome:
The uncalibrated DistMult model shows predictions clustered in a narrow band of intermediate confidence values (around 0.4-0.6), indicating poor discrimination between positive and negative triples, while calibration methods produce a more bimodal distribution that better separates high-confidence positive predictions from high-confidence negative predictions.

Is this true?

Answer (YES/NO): NO